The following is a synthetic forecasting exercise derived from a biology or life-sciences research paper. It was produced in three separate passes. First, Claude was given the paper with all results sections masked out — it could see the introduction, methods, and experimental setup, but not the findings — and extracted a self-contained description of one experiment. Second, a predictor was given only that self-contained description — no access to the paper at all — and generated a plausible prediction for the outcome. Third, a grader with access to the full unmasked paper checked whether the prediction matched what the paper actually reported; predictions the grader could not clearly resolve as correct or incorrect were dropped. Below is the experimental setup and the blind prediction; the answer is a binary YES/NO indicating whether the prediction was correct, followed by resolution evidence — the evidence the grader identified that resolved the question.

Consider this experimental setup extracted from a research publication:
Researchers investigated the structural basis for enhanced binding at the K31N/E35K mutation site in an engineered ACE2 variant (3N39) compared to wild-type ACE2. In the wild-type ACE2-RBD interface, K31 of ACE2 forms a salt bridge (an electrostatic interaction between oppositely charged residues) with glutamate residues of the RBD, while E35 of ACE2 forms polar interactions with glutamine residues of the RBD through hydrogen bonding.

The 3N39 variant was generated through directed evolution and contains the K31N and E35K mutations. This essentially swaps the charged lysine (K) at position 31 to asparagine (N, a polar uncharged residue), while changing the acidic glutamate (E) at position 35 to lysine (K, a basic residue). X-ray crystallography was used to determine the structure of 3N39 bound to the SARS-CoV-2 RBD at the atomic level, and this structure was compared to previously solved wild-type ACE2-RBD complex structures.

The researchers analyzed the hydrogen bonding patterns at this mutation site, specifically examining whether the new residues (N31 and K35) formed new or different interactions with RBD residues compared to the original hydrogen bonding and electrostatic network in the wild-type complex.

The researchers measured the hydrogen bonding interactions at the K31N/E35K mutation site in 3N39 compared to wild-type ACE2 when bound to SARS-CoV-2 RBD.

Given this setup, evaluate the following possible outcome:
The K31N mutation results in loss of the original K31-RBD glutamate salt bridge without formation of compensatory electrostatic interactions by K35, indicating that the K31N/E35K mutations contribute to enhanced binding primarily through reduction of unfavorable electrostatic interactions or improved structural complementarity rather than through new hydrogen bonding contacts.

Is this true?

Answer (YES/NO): NO